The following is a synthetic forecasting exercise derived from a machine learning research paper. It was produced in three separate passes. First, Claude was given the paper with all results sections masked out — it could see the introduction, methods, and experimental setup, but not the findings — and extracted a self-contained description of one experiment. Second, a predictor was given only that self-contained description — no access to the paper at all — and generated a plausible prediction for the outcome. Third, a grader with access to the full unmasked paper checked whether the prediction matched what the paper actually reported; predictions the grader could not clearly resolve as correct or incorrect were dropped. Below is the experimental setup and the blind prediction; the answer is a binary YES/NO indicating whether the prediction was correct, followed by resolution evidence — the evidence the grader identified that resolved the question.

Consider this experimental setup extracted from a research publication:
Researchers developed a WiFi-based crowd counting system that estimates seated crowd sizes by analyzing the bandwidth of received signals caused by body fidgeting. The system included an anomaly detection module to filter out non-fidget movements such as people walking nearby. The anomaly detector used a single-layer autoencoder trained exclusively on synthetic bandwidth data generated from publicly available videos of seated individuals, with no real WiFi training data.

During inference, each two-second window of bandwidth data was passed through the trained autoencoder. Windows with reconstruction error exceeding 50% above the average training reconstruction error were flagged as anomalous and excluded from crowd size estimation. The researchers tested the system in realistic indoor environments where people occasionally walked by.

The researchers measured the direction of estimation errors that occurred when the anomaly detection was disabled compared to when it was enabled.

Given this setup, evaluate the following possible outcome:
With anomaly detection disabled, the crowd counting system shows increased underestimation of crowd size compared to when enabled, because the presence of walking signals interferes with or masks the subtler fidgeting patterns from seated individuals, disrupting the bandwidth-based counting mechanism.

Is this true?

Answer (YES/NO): NO